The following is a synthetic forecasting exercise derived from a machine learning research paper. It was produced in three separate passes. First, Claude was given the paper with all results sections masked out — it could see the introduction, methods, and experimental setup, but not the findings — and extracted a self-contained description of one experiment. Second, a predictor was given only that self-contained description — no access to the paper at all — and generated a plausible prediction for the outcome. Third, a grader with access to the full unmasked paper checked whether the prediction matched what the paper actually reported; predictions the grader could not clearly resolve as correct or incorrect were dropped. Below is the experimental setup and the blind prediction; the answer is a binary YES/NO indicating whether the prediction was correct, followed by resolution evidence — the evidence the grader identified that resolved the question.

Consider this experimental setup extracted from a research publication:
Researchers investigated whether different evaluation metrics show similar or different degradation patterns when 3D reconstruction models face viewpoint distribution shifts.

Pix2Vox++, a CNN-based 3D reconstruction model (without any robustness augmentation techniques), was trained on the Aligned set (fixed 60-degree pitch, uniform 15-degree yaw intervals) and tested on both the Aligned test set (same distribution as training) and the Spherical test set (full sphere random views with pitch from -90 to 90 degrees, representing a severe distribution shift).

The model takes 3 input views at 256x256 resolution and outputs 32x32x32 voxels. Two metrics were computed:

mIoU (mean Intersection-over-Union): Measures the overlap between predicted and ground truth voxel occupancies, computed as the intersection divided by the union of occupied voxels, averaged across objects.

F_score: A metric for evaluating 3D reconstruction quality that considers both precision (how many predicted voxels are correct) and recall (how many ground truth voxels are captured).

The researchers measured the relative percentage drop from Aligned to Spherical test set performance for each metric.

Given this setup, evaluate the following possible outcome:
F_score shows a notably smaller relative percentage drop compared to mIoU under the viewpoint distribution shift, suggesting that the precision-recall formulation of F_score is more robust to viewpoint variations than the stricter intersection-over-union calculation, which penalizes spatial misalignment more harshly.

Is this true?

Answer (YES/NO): NO